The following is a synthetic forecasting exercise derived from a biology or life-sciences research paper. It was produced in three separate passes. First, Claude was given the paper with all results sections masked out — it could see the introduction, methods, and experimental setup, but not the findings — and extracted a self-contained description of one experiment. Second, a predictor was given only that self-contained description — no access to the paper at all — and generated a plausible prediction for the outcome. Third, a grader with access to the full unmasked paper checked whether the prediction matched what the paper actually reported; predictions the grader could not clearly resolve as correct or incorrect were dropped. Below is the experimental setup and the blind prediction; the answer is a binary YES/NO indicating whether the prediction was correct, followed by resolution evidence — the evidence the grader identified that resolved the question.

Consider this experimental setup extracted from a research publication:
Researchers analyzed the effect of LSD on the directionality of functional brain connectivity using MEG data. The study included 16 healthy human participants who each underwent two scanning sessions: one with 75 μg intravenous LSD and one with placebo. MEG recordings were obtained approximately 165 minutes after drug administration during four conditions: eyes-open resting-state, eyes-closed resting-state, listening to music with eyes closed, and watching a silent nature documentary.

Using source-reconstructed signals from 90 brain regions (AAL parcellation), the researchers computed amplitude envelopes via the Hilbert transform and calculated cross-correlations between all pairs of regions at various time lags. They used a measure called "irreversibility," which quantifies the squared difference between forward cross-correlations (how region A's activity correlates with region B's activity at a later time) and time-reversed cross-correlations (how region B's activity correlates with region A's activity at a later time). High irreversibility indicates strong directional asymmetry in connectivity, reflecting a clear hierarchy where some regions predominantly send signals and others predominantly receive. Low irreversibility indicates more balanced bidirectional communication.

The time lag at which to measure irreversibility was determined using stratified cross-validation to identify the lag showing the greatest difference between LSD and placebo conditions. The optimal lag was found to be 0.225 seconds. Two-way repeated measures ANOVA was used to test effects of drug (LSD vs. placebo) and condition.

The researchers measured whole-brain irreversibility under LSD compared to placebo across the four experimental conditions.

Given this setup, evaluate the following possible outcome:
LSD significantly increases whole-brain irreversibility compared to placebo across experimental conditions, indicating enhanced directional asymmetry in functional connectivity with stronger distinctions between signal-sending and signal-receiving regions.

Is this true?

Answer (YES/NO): NO